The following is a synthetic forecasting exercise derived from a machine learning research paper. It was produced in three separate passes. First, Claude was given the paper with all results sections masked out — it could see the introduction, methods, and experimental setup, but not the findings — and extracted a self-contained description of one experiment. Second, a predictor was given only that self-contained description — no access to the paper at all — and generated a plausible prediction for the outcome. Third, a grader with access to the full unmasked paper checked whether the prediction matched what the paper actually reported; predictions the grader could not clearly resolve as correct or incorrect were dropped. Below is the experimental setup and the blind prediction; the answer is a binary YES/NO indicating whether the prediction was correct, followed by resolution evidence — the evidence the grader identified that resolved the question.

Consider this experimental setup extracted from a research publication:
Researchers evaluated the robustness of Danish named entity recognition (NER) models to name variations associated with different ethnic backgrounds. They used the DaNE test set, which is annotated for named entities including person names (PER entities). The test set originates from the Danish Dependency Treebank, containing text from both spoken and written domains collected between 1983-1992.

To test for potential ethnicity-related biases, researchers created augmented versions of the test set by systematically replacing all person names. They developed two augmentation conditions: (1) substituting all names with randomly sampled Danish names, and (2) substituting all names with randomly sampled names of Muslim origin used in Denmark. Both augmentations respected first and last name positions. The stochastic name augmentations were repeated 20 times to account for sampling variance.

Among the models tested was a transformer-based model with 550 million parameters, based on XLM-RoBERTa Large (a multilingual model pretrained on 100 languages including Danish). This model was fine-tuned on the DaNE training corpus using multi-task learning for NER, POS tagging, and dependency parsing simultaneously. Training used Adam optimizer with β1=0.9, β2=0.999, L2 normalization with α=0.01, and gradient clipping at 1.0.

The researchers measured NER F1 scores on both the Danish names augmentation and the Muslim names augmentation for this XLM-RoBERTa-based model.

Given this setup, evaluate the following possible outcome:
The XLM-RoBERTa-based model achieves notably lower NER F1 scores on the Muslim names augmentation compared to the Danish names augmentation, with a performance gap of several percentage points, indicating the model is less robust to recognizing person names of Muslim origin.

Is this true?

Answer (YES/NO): NO